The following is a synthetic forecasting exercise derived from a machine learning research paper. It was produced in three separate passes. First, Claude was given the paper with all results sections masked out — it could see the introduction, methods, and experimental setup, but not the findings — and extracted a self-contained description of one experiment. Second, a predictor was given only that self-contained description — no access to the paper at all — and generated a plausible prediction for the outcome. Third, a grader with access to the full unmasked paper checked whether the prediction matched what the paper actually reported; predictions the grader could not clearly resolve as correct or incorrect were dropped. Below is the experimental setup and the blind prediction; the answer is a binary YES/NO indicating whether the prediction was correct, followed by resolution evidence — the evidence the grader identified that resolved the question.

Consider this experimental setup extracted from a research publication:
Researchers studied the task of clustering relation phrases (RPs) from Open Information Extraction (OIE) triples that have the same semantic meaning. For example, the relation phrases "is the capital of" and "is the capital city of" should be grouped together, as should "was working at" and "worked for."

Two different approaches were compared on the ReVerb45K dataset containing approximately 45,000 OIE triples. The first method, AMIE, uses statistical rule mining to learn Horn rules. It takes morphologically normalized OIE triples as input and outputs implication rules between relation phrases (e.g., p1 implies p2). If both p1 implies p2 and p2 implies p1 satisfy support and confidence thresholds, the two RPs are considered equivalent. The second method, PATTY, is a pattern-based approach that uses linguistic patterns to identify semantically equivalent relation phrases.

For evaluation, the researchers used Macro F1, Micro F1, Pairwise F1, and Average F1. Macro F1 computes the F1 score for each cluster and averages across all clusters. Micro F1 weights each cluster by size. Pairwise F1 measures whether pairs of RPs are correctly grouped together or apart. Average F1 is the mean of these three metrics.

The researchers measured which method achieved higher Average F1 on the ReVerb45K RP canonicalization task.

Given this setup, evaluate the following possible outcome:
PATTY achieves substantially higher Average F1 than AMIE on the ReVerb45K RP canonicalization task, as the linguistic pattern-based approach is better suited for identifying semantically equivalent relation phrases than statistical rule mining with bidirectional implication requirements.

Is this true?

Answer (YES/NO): YES